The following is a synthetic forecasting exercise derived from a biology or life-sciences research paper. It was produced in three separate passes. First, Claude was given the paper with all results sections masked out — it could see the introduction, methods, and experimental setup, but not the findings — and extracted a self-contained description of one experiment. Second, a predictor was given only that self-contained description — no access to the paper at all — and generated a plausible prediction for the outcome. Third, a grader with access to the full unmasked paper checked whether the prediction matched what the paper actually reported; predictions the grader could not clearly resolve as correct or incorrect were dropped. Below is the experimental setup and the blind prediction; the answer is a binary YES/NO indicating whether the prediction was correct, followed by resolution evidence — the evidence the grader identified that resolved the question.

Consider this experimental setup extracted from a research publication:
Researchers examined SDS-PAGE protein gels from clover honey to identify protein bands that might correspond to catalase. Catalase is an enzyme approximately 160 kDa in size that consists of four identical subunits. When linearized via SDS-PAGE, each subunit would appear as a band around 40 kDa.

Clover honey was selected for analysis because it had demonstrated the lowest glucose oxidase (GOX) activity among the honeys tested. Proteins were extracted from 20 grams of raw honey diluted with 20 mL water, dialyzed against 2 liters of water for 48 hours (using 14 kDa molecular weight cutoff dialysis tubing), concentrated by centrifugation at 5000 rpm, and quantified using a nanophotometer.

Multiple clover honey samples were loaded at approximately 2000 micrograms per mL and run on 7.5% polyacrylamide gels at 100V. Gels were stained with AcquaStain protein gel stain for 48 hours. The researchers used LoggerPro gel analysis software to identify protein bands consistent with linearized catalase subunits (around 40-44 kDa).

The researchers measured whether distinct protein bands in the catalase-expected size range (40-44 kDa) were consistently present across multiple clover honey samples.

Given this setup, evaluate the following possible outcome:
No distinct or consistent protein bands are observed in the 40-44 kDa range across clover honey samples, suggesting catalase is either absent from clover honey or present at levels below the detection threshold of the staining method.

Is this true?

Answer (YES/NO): NO